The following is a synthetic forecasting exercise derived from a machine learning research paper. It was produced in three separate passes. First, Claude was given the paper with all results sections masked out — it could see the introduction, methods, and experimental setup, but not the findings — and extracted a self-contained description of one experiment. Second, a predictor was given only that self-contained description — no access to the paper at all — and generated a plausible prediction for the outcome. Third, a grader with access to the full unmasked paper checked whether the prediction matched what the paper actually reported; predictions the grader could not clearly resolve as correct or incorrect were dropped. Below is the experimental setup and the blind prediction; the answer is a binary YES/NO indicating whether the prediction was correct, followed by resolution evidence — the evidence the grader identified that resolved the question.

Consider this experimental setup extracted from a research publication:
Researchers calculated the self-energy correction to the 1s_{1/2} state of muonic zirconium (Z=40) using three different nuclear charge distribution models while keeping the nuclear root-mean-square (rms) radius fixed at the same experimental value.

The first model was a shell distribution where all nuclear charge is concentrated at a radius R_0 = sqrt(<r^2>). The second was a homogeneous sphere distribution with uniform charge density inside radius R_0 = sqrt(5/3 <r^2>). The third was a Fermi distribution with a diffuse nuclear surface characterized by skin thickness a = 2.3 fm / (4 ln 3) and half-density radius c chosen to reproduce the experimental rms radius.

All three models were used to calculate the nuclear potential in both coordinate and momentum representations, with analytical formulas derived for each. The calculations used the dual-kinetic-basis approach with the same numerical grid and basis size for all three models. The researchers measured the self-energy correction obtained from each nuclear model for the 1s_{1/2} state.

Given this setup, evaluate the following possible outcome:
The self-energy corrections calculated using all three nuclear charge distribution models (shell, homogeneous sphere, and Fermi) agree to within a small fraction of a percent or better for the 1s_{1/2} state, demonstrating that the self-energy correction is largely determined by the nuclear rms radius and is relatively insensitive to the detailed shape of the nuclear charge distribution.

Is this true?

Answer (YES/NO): NO